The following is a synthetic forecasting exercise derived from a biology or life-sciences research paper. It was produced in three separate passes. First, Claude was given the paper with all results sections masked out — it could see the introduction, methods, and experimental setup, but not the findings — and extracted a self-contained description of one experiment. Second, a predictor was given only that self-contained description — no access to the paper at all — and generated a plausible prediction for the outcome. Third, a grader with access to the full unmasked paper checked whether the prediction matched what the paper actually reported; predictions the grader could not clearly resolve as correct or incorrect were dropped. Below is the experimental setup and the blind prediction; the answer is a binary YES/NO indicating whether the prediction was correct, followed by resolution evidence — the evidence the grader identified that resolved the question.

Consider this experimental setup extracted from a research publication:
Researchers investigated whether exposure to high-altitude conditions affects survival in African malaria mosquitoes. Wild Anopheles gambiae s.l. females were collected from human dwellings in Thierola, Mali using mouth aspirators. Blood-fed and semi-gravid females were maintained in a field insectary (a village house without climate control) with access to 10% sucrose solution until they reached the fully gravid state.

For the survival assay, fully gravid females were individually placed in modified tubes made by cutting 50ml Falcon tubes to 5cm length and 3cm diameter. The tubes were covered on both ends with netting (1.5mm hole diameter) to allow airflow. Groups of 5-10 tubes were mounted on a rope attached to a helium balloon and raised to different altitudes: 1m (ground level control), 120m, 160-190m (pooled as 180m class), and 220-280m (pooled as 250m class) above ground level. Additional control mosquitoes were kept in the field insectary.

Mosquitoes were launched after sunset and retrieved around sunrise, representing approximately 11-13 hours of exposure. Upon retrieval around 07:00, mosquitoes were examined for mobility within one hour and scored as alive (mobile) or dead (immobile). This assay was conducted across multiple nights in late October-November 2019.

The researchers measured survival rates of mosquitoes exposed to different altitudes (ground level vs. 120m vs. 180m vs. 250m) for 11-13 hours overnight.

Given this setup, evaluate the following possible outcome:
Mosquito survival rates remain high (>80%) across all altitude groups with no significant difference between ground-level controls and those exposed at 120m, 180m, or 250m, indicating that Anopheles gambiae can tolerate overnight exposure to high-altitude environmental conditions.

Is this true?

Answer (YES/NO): NO